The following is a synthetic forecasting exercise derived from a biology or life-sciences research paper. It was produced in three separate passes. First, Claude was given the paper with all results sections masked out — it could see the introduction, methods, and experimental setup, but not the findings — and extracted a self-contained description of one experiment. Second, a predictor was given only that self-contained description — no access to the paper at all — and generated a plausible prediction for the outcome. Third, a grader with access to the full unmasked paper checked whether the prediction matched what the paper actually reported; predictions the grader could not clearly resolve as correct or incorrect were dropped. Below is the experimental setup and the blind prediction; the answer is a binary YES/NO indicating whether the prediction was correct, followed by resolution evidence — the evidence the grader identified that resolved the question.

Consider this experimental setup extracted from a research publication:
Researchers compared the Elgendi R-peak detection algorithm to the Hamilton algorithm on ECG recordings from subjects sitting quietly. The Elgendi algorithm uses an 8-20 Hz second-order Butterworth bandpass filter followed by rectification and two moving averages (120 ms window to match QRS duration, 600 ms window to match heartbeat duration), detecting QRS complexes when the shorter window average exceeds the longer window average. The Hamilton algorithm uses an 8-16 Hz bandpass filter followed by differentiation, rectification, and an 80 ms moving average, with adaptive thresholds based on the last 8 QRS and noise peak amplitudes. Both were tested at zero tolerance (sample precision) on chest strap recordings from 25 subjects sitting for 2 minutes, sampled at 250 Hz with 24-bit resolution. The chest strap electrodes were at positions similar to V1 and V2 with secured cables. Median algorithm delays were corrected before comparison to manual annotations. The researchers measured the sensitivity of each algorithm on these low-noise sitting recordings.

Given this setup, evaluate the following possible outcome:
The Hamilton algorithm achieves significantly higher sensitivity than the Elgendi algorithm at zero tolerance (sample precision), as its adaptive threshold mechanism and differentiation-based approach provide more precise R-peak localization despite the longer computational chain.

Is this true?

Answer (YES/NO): NO